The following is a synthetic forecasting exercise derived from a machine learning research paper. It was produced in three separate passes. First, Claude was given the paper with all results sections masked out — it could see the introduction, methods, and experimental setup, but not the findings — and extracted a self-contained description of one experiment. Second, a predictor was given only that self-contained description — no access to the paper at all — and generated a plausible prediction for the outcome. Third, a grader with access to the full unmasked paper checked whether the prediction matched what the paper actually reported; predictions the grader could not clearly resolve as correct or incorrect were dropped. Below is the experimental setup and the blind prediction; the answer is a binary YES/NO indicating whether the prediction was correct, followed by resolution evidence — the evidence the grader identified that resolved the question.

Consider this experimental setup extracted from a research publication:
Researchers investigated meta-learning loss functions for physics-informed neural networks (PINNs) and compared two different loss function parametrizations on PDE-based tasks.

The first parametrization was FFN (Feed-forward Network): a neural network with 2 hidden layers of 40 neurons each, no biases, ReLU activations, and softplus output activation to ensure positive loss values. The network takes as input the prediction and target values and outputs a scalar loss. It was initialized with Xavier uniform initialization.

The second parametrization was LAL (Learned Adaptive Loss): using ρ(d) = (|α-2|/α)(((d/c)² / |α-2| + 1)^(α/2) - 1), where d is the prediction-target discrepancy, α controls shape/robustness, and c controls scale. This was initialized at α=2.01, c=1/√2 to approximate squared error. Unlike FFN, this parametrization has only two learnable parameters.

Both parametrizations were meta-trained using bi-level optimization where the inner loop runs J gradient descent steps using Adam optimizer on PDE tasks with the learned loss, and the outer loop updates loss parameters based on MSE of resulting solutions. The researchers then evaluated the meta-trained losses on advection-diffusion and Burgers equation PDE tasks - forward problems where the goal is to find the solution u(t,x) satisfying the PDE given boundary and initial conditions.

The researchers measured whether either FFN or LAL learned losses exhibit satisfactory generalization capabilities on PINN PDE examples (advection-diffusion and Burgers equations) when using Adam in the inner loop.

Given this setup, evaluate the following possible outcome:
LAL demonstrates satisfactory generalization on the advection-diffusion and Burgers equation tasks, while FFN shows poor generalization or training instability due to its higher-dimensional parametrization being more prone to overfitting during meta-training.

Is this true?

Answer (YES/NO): NO